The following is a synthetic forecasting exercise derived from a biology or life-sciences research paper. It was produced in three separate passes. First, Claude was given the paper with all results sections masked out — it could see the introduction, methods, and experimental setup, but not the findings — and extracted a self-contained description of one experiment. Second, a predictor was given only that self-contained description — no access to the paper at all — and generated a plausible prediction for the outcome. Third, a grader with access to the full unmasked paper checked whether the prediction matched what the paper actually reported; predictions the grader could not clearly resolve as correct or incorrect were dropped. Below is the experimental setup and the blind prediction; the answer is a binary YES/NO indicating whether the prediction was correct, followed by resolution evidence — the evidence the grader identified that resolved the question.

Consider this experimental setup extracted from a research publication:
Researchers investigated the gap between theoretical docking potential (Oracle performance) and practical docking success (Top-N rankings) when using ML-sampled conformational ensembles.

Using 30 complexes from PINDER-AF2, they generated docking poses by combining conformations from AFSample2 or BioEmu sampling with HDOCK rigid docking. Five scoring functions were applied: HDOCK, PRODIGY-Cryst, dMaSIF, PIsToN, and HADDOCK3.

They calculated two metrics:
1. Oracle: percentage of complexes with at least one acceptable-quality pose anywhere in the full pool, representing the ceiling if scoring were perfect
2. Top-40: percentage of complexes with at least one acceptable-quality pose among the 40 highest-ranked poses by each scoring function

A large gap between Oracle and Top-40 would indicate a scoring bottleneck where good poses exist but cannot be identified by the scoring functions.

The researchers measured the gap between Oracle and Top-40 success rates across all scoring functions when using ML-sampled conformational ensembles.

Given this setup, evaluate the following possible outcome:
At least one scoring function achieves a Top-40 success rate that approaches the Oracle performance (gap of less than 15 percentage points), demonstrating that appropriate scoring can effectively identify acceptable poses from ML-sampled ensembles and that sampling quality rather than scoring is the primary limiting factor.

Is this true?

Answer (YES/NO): NO